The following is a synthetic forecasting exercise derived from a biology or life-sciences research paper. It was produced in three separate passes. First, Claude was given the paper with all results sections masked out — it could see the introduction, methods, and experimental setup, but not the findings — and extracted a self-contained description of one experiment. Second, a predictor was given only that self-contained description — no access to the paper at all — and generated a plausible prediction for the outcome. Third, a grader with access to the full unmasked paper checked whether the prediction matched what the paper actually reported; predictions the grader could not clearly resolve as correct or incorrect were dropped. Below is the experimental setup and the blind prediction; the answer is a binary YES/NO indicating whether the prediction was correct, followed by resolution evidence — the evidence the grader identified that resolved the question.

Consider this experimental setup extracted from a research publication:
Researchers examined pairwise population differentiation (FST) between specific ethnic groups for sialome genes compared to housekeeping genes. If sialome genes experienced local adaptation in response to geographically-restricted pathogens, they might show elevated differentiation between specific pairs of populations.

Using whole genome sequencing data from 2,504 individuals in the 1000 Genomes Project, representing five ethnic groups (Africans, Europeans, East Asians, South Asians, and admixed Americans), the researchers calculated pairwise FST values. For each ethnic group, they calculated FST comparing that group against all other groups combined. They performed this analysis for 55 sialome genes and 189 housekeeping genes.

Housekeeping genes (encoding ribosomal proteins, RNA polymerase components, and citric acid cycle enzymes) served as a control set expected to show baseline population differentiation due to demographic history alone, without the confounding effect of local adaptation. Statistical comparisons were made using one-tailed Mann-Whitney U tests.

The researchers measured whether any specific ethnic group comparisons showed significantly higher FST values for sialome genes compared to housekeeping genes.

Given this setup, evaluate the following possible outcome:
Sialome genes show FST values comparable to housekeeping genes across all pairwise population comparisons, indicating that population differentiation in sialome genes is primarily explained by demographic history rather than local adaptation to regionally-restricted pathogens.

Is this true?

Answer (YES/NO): YES